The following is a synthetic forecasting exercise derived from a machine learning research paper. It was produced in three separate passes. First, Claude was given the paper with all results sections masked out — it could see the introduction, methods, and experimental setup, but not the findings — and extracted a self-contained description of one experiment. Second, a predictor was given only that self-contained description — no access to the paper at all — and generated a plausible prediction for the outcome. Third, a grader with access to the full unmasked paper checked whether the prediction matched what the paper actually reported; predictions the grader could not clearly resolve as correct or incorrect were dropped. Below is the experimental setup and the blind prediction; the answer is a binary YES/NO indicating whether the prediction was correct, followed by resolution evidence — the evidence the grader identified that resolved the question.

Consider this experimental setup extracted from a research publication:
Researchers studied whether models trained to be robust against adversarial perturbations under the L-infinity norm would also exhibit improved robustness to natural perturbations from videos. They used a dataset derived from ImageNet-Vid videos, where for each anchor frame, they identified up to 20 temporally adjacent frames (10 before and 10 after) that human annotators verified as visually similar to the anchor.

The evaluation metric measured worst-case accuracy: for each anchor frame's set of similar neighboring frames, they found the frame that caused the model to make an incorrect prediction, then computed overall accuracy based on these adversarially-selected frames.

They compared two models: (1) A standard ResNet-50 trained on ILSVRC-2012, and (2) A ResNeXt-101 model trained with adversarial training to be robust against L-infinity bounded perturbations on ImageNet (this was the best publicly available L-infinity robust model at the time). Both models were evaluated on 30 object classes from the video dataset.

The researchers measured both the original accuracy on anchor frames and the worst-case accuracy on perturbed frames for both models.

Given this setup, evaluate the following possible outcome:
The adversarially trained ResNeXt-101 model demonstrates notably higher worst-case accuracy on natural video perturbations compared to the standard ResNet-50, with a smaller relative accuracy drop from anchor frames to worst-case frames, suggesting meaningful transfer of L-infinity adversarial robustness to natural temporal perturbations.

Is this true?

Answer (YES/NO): NO